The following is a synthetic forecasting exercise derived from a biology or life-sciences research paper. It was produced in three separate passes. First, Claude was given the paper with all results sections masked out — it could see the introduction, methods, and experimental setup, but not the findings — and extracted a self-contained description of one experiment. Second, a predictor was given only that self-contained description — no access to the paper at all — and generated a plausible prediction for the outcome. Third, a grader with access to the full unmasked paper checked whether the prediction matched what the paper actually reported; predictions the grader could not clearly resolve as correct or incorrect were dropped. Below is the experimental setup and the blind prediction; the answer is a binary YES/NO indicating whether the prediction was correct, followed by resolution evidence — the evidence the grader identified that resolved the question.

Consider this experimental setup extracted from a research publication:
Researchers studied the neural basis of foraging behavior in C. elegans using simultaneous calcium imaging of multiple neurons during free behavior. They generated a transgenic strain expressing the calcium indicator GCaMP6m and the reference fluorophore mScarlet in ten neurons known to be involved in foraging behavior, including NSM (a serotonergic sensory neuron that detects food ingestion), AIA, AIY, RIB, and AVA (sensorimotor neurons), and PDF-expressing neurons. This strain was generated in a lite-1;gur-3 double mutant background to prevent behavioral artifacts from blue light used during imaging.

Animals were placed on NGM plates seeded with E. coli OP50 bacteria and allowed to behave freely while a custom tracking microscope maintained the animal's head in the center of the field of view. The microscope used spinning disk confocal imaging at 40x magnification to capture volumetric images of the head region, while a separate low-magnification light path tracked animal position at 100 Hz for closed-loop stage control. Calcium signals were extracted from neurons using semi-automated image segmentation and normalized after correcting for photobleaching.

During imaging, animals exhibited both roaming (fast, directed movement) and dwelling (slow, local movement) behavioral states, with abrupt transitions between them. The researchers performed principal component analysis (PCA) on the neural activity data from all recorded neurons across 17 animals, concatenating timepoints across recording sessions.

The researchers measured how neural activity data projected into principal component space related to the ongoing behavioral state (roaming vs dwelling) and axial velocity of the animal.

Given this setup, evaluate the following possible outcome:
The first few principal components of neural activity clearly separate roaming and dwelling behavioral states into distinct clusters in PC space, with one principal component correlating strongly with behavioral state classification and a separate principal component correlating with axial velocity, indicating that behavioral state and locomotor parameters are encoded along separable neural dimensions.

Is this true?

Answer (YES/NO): YES